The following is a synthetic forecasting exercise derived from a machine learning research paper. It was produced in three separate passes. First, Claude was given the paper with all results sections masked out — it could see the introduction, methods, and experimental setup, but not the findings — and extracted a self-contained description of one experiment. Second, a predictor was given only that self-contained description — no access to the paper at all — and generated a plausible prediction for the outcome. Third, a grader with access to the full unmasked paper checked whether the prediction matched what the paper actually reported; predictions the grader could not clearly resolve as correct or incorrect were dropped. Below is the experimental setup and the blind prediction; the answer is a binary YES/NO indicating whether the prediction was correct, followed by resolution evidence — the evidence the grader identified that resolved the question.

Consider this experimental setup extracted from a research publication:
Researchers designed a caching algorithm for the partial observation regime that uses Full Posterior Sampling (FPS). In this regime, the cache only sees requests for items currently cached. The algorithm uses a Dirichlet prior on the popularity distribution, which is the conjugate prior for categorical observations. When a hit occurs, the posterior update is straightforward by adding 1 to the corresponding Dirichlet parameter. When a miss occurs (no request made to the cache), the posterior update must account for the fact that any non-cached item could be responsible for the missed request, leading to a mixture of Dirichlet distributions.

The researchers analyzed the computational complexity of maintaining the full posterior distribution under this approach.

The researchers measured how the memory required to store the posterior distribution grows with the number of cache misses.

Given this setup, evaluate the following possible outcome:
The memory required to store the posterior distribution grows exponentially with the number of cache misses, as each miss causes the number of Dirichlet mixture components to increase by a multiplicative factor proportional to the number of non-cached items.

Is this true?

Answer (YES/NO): YES